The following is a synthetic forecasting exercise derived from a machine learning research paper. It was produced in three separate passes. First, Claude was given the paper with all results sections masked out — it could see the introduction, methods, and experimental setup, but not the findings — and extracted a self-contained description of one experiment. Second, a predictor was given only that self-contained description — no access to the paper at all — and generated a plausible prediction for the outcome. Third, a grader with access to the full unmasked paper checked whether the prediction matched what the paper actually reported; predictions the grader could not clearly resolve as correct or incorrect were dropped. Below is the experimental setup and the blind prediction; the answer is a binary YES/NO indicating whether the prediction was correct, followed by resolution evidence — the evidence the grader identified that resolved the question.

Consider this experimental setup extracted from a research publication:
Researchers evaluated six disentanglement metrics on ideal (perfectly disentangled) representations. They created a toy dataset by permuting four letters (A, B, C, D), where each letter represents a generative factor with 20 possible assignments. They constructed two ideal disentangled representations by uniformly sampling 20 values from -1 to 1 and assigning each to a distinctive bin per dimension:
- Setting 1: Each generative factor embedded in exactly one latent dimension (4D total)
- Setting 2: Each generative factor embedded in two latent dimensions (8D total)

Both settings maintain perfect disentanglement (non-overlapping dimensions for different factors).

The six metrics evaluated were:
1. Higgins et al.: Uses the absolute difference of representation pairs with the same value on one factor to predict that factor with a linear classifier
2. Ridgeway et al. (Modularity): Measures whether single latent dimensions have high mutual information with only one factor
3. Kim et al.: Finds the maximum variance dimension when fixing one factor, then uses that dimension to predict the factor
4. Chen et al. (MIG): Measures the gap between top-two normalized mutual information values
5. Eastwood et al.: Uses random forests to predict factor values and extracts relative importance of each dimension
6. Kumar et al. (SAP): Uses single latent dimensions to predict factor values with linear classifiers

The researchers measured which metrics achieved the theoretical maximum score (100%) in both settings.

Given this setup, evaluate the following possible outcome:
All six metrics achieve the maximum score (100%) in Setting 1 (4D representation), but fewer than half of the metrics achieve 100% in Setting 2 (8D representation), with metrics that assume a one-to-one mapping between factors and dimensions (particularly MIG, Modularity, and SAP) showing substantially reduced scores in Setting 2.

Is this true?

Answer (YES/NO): NO